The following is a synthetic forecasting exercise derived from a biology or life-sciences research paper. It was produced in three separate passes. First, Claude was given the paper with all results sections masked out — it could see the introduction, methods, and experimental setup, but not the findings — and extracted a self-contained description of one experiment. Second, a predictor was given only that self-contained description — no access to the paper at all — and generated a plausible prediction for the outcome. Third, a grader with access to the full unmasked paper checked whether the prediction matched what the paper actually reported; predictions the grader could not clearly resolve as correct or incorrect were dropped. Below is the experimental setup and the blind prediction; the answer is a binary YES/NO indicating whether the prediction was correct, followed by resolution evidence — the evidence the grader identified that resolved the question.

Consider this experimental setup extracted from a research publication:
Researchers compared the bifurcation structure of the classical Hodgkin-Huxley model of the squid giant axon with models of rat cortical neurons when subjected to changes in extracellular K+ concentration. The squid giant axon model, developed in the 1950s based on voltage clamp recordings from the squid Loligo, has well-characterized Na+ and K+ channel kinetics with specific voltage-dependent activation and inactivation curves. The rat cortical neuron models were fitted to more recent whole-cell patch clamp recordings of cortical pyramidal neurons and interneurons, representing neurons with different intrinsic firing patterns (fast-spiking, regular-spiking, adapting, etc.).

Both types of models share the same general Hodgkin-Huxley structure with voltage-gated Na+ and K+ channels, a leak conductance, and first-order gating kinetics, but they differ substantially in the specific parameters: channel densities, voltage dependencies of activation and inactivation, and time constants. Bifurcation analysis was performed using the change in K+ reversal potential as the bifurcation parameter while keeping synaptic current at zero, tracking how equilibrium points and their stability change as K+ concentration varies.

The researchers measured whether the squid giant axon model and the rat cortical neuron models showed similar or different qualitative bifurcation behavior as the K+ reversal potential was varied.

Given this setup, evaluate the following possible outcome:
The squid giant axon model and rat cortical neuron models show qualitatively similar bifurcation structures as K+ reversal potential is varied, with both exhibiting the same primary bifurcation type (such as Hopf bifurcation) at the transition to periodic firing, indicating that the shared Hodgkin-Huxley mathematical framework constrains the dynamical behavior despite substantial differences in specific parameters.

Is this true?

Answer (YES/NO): NO